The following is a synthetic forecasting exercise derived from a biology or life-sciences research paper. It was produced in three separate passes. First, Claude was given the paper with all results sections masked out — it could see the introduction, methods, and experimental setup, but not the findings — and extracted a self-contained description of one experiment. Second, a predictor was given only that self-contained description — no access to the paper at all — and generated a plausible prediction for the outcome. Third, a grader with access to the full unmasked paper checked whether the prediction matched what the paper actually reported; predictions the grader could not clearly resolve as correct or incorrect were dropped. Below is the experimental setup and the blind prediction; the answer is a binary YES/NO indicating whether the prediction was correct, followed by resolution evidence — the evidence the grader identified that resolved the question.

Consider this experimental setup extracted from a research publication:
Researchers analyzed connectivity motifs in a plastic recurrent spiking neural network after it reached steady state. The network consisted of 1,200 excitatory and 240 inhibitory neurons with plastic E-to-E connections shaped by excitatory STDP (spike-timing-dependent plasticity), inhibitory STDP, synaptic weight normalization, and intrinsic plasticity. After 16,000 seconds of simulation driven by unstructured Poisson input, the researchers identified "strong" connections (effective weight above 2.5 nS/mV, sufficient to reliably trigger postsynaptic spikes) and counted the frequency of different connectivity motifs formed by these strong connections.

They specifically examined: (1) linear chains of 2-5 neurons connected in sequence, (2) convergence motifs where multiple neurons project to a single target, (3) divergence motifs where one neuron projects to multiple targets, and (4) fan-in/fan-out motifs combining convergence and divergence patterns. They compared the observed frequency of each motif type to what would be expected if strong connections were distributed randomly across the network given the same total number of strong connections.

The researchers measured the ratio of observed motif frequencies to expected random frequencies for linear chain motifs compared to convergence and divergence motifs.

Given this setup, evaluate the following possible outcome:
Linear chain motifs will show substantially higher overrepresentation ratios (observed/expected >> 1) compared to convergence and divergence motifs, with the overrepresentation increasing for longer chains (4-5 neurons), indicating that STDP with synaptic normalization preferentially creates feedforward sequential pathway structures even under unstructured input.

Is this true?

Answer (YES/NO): NO